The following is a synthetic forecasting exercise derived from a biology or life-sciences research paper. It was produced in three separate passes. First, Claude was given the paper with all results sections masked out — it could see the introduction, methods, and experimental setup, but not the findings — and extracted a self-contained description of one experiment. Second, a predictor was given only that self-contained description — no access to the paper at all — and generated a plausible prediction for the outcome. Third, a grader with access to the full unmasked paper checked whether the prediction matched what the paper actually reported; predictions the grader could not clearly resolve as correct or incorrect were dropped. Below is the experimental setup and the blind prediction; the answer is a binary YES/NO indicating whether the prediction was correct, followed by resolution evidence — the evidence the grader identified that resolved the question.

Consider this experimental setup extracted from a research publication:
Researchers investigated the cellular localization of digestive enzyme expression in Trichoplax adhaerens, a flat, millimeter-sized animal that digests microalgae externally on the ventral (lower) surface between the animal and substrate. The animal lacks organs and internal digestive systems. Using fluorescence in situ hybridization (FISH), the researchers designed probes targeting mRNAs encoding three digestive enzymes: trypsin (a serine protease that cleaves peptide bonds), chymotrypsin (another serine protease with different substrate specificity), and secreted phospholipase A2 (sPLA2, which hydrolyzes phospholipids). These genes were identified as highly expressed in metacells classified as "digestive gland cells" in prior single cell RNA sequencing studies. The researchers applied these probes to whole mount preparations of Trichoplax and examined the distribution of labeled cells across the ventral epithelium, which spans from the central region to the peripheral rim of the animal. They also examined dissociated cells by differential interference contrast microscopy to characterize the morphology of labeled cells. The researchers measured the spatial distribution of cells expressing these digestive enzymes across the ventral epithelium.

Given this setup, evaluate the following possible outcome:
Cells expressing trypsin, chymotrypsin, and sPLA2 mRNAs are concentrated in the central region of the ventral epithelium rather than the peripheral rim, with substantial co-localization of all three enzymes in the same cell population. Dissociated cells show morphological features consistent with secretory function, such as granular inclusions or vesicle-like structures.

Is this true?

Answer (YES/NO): YES